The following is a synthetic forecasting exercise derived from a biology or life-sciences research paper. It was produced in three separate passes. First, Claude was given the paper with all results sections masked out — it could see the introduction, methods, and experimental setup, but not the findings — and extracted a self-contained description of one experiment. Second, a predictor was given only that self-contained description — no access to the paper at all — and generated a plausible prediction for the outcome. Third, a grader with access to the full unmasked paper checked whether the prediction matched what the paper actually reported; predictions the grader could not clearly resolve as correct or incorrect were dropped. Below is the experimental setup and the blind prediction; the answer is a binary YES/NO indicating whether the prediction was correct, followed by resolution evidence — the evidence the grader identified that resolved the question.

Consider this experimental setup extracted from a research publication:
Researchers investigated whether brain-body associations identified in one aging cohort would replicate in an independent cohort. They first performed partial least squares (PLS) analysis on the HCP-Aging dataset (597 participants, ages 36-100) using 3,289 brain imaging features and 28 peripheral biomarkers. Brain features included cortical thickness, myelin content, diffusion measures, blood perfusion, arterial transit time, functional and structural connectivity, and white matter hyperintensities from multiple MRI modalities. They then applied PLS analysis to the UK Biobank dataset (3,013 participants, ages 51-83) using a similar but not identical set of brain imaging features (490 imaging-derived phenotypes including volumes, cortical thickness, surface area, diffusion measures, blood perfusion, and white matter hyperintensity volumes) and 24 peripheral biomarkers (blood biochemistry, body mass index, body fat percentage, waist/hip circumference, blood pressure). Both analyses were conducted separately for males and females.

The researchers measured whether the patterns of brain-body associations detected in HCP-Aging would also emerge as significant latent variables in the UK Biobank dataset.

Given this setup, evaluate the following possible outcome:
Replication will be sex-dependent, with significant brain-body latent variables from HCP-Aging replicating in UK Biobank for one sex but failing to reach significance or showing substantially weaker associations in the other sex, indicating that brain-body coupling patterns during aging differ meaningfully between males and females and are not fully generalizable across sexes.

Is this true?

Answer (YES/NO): NO